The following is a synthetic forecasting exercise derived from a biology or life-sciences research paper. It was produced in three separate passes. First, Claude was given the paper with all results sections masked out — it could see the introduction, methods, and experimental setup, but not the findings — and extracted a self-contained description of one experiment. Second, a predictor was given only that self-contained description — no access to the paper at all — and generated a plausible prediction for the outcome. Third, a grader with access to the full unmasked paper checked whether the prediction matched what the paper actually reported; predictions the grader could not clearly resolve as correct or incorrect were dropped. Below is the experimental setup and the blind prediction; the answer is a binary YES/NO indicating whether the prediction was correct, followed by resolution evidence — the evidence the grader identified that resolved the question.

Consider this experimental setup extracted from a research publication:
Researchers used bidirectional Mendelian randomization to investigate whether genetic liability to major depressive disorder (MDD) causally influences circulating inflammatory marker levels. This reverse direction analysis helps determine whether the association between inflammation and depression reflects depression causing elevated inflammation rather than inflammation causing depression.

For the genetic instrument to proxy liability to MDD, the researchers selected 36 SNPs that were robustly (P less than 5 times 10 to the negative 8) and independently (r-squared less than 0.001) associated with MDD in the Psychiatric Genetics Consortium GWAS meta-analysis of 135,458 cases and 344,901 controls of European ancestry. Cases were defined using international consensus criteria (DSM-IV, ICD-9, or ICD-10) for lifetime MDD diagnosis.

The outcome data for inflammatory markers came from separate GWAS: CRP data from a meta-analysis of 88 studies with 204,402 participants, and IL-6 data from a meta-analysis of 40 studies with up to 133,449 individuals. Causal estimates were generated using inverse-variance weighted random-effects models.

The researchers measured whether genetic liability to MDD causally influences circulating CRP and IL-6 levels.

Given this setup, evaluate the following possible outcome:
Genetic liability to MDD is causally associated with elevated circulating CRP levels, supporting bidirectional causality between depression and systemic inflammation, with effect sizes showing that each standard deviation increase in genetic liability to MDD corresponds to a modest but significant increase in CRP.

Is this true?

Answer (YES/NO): NO